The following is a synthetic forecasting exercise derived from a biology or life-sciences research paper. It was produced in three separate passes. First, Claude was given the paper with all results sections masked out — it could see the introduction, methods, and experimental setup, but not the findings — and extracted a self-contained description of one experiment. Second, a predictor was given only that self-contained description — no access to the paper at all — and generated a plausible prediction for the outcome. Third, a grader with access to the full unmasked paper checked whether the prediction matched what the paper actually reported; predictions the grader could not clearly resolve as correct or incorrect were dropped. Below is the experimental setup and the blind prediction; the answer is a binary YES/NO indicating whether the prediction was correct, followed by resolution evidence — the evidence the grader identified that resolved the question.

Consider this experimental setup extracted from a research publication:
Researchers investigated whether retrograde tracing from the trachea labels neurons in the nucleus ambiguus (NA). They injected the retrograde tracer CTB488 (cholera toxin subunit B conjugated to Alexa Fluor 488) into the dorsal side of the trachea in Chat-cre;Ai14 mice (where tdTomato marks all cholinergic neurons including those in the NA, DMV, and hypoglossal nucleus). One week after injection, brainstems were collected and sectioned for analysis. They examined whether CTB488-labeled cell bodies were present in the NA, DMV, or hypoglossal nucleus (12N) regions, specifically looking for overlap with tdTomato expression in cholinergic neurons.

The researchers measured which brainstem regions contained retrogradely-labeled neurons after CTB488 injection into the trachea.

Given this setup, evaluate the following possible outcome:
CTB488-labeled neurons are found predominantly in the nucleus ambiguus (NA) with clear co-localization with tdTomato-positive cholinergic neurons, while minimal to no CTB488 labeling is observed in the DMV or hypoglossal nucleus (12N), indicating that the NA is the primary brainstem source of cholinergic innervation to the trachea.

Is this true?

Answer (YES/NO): YES